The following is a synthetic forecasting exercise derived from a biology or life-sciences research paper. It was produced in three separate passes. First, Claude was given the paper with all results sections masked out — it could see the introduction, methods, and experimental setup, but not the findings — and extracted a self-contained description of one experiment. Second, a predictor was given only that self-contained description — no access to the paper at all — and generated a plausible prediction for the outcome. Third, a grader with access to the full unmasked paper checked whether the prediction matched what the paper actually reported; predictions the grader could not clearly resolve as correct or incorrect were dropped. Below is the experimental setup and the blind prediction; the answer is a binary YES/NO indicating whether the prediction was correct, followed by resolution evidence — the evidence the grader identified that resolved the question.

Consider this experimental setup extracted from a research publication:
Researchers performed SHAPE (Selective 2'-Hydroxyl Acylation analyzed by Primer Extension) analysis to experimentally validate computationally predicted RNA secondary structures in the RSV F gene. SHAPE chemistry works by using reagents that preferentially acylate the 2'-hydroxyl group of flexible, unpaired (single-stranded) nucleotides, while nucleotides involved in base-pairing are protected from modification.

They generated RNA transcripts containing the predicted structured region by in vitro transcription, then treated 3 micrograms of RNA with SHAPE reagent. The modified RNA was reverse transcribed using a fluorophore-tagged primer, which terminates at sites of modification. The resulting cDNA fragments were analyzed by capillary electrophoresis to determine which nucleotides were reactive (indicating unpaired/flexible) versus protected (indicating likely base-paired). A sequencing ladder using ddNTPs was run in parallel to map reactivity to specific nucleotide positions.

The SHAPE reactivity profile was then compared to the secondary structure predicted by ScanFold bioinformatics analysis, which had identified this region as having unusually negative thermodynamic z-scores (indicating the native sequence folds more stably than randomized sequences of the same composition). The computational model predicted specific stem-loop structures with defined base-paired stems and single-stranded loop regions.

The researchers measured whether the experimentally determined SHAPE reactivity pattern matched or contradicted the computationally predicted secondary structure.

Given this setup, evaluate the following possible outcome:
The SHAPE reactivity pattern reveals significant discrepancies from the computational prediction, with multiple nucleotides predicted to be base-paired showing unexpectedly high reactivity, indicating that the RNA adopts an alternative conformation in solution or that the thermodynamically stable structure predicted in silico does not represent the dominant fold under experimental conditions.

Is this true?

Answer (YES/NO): NO